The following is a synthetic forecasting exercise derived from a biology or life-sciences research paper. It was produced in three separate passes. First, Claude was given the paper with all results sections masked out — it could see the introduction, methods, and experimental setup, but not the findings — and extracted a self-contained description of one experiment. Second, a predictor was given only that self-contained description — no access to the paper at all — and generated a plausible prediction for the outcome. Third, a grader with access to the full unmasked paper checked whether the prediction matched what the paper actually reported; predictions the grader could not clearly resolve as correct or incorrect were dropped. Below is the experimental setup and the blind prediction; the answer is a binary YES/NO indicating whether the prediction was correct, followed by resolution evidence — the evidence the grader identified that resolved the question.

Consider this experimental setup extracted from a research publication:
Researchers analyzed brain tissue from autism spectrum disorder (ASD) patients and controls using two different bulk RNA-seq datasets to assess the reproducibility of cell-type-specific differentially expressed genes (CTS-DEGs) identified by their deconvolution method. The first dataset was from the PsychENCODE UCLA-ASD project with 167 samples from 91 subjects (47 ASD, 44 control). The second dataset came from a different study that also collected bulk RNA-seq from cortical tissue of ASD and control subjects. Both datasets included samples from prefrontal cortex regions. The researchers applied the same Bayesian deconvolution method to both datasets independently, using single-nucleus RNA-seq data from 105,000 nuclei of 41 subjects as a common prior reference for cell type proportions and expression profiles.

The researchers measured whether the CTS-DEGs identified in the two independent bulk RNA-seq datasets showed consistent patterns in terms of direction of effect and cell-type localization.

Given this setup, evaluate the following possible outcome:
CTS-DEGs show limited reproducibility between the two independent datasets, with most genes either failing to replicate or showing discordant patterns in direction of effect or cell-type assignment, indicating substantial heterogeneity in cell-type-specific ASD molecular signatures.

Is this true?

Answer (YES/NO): NO